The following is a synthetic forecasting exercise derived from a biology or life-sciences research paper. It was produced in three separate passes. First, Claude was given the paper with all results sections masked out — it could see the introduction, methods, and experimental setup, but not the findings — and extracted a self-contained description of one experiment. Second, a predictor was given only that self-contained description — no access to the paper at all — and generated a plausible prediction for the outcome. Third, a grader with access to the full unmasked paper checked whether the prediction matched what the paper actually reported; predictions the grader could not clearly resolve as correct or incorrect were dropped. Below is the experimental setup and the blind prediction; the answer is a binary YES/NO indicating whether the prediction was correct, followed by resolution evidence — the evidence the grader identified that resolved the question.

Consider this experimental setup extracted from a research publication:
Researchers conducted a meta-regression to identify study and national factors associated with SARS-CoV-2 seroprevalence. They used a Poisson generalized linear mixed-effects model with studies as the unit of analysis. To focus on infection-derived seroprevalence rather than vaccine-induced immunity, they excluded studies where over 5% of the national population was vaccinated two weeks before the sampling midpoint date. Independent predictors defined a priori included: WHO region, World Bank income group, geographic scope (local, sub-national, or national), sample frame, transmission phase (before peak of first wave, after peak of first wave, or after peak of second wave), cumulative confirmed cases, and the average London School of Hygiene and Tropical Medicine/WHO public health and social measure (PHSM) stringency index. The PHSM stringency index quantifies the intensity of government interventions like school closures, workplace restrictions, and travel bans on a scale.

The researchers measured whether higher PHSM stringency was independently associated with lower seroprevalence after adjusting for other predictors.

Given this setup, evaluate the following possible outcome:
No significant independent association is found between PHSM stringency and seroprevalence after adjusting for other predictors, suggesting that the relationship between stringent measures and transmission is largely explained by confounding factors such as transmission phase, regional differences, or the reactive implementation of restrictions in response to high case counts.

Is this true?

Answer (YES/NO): NO